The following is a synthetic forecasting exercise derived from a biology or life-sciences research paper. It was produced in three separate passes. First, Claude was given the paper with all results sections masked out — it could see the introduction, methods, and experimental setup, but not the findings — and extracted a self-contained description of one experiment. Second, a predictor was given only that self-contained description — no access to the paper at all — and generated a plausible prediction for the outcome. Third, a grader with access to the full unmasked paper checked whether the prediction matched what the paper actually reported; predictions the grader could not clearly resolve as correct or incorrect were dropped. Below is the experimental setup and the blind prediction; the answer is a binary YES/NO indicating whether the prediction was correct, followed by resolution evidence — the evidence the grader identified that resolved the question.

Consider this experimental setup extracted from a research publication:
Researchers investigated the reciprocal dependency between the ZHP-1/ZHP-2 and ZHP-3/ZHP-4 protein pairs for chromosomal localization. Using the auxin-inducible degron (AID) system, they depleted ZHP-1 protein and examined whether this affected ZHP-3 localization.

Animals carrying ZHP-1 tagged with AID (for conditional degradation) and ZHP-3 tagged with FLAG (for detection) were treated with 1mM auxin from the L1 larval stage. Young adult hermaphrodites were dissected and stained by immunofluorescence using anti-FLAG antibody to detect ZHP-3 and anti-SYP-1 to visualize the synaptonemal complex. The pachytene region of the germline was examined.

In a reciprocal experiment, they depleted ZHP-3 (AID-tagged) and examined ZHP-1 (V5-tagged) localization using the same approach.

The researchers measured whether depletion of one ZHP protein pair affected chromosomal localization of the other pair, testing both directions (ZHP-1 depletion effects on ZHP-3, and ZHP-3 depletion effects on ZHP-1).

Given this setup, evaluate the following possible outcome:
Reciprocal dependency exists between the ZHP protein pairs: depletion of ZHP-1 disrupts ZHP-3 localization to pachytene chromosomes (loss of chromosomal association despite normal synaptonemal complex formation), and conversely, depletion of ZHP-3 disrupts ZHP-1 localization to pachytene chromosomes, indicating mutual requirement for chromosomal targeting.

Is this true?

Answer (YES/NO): NO